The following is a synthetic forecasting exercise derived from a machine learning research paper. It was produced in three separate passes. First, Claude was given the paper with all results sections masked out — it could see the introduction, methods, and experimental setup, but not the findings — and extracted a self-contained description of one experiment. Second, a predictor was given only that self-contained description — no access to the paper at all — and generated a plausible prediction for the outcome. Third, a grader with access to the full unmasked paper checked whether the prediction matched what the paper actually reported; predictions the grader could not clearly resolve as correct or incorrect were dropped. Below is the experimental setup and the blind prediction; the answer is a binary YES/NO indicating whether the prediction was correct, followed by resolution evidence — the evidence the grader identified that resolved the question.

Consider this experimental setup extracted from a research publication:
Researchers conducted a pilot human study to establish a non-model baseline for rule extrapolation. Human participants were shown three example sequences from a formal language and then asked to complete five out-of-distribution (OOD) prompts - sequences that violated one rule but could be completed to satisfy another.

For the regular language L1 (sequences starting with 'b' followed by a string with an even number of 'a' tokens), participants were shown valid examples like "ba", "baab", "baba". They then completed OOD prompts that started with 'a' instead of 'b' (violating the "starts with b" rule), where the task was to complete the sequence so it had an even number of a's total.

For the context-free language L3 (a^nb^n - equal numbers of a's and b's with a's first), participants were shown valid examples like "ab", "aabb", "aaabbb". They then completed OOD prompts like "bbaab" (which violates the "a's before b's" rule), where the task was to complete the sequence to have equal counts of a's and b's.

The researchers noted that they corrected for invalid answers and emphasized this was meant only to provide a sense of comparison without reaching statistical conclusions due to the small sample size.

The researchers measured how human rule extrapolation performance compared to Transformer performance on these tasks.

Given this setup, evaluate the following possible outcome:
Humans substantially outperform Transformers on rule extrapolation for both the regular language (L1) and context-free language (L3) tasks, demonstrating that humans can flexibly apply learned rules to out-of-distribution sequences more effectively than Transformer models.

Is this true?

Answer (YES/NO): NO